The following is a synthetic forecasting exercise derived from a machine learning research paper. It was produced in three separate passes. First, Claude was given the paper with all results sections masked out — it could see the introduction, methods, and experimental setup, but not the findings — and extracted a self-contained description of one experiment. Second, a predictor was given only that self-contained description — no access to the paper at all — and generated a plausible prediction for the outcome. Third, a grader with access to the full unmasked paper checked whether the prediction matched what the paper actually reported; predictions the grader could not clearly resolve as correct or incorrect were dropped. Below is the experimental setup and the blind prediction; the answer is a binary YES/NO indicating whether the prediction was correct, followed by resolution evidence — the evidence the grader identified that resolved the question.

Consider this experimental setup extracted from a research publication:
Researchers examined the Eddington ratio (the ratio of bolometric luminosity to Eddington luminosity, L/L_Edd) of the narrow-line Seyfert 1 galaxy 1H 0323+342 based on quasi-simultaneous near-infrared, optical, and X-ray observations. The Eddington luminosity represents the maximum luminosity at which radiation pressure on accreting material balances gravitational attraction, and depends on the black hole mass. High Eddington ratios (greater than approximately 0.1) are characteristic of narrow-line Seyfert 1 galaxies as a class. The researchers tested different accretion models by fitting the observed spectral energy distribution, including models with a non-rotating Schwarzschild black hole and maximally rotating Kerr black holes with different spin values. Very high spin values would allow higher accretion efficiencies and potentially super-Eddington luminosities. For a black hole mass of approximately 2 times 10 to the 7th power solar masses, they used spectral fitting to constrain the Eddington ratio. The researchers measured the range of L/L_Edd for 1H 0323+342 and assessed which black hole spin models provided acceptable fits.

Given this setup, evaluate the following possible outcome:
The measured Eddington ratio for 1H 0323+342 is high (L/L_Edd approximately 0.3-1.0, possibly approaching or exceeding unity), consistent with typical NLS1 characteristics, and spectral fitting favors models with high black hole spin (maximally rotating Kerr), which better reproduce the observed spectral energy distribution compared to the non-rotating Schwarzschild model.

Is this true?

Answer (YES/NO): NO